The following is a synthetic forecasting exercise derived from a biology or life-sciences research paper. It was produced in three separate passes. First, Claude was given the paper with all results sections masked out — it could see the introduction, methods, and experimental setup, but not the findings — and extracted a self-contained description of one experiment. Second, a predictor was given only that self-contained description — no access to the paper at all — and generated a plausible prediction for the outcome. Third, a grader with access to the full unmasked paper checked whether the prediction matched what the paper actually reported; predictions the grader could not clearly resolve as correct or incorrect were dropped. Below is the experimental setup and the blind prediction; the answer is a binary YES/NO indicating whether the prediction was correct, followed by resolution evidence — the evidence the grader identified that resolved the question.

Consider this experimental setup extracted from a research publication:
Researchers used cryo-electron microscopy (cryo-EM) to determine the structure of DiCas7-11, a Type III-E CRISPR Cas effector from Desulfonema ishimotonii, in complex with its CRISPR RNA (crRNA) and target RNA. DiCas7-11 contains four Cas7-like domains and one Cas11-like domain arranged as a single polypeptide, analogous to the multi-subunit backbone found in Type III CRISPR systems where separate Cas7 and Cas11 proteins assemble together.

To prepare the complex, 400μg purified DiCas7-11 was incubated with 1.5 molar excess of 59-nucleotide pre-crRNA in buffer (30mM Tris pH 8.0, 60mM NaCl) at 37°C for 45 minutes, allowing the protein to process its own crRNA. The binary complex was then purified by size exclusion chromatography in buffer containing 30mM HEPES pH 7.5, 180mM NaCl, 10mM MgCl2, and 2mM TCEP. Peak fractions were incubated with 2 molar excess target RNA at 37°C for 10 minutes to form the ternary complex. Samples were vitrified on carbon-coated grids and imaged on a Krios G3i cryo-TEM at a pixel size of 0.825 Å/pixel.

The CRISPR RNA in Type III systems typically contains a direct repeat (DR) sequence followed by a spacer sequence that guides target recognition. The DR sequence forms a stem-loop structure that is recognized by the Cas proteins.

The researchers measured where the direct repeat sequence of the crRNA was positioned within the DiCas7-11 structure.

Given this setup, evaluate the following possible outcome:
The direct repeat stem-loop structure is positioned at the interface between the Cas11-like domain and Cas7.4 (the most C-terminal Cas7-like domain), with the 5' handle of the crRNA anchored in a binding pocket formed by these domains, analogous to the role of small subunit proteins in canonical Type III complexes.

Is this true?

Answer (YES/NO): NO